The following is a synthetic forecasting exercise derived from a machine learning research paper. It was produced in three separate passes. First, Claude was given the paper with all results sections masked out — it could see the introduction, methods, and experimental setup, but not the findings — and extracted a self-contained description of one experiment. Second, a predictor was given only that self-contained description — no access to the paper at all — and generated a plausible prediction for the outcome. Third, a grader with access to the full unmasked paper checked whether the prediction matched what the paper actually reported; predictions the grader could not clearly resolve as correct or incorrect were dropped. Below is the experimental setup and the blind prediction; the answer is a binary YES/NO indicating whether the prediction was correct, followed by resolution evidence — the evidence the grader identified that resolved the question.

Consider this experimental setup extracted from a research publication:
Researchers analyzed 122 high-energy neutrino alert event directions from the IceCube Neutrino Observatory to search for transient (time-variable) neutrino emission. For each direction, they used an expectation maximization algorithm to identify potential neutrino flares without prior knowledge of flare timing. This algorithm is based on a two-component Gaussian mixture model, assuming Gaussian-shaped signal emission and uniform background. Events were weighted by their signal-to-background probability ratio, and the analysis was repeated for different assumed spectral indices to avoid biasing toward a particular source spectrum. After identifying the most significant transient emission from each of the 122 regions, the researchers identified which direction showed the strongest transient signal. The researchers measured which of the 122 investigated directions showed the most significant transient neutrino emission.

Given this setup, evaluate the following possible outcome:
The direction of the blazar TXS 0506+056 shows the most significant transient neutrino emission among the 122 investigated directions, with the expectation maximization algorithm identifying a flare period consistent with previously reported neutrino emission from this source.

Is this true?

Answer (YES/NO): YES